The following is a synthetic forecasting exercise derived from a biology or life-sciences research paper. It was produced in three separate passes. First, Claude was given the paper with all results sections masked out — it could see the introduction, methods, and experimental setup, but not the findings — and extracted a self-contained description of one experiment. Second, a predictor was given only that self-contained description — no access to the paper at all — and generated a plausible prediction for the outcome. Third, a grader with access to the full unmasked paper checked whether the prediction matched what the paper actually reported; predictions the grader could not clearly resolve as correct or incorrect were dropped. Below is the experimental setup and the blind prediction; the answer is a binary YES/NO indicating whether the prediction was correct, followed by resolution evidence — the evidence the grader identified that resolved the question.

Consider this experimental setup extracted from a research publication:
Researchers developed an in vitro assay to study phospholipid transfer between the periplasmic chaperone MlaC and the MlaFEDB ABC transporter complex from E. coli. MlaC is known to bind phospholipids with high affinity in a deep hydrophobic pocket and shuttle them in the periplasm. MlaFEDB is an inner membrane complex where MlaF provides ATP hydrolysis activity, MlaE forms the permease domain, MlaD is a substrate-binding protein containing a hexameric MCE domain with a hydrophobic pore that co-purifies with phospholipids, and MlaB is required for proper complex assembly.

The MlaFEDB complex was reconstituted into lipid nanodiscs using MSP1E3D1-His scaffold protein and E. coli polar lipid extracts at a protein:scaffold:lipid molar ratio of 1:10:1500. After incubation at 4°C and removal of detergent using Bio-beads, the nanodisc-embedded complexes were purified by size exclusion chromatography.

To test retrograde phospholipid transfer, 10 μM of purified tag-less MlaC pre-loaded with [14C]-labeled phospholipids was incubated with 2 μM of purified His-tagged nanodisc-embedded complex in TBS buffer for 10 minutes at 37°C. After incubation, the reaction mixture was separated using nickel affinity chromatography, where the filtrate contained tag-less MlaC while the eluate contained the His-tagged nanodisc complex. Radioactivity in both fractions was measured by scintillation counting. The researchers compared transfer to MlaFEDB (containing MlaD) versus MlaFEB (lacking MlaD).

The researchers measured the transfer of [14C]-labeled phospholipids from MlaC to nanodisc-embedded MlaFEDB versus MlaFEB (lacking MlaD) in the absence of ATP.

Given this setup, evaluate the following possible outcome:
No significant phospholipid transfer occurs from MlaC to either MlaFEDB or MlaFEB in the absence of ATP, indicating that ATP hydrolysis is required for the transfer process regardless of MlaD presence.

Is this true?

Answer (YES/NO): NO